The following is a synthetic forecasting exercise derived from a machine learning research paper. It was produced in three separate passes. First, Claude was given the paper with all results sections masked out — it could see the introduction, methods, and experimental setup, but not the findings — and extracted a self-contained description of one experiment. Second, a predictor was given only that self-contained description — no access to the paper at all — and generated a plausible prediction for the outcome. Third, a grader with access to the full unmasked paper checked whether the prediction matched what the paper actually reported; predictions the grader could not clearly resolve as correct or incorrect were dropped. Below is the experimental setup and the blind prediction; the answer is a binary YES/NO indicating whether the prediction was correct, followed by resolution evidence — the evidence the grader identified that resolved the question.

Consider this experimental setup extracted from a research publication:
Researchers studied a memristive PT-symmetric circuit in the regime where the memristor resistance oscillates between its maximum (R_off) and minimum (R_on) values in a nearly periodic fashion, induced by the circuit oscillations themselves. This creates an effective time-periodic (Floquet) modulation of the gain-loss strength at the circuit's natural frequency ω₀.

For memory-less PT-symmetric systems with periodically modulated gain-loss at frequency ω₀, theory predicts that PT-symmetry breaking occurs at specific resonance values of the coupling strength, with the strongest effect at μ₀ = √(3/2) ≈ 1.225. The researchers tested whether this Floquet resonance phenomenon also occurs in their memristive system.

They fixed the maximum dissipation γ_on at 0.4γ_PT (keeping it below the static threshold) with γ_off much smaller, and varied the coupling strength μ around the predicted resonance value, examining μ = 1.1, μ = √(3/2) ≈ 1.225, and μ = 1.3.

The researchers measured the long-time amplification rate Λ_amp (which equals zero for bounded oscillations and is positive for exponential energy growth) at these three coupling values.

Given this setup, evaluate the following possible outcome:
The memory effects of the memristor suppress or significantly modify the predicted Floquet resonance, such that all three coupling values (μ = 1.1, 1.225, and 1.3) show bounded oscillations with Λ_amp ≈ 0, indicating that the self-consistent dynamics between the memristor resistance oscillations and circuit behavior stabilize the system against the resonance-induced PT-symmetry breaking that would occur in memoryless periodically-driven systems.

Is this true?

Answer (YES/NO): NO